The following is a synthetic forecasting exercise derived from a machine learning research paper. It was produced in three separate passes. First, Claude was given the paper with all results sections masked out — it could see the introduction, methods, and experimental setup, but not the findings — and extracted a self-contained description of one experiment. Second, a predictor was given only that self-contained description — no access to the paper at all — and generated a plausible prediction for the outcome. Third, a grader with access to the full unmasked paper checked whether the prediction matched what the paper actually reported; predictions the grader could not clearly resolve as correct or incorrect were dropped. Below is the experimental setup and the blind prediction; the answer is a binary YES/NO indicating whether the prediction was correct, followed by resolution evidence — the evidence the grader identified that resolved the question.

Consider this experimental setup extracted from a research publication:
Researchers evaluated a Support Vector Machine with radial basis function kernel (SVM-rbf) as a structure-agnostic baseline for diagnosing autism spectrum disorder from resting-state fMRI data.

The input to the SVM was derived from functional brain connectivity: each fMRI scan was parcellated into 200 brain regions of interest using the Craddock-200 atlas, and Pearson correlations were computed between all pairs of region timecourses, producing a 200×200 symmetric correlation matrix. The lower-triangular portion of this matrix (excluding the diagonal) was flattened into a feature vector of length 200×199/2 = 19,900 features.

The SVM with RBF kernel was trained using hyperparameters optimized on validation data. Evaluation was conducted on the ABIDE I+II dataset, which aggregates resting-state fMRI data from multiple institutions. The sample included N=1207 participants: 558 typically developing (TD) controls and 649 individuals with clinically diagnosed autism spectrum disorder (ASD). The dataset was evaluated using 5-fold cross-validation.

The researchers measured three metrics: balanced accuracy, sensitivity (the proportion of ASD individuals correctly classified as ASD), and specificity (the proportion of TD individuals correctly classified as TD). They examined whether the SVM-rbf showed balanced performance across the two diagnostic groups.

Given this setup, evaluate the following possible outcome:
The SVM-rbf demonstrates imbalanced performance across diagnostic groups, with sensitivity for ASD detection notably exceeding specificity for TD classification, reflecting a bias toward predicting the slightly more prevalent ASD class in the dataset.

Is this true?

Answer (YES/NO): YES